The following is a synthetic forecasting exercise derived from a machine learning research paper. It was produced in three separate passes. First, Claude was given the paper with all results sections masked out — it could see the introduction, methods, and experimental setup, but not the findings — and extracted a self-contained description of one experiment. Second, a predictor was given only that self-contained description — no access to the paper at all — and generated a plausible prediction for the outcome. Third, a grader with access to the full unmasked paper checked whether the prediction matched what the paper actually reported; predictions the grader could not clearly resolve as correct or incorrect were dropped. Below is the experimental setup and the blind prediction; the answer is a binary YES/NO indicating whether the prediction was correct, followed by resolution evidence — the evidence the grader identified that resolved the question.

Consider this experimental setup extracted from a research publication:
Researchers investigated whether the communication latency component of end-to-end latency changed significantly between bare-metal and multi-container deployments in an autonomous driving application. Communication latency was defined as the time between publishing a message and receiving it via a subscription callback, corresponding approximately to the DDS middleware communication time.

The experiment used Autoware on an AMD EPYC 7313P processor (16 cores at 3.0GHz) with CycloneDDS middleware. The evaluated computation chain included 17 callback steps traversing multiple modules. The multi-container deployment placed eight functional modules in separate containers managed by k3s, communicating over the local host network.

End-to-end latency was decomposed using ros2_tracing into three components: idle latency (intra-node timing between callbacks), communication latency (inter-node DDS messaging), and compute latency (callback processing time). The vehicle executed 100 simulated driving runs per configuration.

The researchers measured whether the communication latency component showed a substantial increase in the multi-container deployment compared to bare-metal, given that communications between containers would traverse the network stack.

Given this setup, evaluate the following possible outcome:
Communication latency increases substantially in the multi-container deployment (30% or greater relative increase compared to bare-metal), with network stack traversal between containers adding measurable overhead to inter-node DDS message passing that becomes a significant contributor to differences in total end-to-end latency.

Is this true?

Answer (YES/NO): NO